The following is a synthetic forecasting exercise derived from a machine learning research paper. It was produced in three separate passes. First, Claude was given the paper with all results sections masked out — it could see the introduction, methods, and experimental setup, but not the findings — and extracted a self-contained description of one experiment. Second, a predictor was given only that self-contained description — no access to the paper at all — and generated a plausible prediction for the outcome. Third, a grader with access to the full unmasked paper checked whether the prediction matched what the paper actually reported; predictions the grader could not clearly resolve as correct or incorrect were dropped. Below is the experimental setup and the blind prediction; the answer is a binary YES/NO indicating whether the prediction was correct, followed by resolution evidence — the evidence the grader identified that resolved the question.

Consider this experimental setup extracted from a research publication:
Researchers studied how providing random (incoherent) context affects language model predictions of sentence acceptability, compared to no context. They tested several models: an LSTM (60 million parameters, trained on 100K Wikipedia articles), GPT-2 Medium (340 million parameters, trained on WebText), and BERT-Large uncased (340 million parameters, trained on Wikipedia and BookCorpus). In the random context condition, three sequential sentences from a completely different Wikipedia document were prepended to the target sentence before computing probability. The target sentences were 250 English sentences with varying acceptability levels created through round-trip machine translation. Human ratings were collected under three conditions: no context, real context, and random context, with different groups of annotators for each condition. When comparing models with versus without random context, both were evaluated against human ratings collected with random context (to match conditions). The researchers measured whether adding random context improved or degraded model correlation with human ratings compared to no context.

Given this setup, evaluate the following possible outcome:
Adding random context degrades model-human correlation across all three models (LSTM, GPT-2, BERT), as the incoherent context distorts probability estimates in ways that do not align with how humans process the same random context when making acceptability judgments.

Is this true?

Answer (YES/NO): YES